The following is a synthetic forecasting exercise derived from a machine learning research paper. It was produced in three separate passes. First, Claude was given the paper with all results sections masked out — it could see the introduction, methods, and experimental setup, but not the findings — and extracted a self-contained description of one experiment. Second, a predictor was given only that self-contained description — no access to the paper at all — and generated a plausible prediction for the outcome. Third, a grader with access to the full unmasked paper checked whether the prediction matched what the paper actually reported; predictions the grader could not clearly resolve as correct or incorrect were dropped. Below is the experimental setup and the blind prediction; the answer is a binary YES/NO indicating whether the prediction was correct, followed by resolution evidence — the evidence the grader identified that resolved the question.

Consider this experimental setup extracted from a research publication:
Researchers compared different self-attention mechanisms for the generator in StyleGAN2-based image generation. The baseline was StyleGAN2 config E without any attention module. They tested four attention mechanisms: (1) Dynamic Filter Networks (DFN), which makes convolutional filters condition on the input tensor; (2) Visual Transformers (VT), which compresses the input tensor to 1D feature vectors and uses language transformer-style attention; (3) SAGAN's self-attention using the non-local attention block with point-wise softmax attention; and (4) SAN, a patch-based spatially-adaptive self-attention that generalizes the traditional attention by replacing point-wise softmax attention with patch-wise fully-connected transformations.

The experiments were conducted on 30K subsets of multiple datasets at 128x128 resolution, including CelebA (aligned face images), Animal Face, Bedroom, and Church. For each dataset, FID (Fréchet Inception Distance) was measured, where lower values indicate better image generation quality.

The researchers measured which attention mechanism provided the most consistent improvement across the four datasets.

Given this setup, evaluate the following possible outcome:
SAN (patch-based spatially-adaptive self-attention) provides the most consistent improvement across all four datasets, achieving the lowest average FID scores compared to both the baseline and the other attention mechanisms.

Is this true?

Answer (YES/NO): NO